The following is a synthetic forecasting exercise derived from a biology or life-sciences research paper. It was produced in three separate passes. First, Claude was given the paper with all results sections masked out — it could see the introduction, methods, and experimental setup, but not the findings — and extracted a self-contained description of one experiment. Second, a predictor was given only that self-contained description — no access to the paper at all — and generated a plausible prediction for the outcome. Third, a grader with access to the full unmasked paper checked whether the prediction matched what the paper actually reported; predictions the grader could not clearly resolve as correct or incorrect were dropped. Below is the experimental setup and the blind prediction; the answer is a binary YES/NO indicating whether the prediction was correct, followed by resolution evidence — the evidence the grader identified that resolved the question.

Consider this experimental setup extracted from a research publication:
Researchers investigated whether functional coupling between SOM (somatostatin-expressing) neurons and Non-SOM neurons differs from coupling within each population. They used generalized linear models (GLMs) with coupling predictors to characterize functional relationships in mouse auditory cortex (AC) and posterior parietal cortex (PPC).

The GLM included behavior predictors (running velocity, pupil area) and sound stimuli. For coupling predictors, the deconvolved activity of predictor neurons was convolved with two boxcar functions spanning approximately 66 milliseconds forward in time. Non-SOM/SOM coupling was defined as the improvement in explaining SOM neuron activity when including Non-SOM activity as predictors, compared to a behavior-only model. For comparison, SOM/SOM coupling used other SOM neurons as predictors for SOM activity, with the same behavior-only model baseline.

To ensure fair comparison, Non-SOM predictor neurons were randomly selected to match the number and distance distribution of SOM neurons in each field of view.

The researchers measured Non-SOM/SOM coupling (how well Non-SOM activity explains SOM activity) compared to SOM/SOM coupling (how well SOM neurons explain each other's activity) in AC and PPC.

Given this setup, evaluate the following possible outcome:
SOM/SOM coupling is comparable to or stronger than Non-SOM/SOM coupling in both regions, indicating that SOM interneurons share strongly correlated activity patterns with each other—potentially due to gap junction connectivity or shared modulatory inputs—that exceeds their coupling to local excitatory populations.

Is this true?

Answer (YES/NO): YES